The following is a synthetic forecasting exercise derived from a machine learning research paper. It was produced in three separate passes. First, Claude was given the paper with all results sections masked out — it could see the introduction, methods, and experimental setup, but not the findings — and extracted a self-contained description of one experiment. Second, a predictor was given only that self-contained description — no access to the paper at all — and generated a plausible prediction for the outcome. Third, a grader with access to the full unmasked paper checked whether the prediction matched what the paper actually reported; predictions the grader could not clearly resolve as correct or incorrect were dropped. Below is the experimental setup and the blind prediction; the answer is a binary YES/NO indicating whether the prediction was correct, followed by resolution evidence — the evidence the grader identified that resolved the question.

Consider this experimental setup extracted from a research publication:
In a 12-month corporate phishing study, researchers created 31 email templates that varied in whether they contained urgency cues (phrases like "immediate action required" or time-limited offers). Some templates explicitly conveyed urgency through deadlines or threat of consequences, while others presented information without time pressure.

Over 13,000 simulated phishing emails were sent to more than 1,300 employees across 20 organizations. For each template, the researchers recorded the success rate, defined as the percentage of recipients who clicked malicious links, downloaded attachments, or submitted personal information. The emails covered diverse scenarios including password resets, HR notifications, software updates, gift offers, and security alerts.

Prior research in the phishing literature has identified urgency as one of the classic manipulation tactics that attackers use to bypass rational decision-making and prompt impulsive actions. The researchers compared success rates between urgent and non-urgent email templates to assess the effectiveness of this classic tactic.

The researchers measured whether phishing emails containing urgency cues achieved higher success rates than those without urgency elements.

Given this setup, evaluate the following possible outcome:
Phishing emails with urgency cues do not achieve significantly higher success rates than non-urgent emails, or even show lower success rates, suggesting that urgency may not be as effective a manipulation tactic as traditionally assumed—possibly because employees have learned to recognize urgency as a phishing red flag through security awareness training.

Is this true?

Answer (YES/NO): YES